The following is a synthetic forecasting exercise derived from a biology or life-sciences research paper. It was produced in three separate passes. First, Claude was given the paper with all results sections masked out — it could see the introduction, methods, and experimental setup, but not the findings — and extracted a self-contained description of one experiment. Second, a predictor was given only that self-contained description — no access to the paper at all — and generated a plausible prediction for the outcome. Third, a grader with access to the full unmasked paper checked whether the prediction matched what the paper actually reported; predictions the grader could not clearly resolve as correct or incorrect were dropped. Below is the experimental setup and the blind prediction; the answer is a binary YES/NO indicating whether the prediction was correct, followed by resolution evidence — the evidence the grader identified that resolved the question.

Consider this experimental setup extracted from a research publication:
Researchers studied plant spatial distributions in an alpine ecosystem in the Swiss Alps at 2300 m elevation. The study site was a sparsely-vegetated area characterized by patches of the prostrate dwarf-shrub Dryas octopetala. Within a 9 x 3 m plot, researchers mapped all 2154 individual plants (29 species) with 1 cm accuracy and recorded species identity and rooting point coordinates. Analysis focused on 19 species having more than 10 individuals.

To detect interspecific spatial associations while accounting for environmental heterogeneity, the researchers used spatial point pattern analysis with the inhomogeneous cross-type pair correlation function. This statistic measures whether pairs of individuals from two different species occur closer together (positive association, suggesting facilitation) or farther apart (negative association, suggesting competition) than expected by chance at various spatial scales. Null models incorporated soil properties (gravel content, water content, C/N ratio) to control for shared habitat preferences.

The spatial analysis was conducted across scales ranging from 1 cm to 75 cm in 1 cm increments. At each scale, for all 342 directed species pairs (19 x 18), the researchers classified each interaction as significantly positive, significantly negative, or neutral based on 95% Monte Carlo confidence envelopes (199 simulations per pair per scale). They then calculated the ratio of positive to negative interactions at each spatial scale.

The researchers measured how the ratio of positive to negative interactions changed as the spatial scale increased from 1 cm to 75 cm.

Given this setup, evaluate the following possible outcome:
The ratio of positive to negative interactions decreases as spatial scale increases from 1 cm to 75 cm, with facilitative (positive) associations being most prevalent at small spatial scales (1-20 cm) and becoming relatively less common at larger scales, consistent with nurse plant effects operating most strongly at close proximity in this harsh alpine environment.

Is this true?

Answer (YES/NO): YES